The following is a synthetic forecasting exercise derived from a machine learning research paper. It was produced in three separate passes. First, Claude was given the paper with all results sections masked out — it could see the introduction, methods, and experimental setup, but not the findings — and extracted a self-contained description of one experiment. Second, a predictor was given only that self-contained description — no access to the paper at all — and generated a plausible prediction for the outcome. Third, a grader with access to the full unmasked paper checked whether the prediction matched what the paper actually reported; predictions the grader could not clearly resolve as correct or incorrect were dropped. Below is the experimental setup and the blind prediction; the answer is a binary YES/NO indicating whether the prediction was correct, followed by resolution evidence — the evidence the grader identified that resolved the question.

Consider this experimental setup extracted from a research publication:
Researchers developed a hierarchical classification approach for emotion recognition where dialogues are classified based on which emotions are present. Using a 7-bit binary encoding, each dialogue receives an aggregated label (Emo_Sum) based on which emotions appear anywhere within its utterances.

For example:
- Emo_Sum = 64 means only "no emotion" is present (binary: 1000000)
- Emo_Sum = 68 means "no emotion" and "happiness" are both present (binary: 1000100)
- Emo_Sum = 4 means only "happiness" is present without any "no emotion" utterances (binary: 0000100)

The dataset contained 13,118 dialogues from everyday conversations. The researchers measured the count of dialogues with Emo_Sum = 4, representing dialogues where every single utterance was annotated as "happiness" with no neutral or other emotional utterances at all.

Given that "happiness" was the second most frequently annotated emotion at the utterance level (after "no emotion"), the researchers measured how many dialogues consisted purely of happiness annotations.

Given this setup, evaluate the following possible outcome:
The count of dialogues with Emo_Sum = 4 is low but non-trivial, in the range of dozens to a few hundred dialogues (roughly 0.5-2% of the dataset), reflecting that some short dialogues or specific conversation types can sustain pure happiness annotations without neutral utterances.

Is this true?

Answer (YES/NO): NO